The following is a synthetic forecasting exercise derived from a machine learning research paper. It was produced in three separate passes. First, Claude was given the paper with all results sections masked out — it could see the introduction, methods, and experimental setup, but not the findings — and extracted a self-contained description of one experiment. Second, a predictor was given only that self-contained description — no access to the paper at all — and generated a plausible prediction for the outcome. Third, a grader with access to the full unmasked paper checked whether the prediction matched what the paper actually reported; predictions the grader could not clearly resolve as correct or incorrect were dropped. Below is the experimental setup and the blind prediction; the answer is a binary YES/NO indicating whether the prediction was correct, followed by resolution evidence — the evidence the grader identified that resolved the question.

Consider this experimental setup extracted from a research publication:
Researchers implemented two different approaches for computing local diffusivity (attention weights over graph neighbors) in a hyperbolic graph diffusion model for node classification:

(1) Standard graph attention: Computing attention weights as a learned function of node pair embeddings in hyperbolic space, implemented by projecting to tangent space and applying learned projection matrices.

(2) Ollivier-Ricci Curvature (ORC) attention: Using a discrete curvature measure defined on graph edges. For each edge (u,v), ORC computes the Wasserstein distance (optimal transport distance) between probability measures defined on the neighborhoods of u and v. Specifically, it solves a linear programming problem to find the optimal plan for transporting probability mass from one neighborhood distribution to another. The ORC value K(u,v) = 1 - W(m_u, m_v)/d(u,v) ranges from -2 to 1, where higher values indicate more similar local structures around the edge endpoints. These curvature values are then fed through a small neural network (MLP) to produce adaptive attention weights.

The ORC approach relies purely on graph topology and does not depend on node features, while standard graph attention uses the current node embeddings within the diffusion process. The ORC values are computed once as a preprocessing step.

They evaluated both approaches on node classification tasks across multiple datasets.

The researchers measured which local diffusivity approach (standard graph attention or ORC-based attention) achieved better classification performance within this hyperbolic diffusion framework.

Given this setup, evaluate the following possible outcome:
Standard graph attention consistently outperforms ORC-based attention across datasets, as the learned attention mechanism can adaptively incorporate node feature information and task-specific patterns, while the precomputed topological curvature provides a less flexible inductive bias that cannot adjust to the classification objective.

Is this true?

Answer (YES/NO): NO